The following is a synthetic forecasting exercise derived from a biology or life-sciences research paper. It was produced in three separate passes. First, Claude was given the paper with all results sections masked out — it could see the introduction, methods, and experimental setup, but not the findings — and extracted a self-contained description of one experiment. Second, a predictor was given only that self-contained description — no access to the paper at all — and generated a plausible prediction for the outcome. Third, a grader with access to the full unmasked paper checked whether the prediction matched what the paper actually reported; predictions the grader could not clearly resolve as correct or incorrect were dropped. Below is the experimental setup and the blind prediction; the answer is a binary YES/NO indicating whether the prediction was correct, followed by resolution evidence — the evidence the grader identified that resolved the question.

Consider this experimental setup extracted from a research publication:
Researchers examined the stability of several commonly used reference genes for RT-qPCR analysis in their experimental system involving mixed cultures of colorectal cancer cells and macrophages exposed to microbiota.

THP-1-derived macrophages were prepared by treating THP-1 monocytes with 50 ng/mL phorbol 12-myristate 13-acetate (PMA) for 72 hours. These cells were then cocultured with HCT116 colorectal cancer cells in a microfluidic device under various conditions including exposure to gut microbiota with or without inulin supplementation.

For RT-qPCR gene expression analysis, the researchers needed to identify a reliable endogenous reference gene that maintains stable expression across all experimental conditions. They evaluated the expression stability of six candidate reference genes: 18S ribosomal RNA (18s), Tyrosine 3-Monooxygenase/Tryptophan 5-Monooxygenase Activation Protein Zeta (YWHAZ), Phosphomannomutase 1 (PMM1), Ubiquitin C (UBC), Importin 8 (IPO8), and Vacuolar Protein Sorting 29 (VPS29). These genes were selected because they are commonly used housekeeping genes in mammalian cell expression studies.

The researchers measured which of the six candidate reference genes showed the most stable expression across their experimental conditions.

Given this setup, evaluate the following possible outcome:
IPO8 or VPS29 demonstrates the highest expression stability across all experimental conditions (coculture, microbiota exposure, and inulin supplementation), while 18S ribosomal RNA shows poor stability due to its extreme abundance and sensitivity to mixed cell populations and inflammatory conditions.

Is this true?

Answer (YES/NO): NO